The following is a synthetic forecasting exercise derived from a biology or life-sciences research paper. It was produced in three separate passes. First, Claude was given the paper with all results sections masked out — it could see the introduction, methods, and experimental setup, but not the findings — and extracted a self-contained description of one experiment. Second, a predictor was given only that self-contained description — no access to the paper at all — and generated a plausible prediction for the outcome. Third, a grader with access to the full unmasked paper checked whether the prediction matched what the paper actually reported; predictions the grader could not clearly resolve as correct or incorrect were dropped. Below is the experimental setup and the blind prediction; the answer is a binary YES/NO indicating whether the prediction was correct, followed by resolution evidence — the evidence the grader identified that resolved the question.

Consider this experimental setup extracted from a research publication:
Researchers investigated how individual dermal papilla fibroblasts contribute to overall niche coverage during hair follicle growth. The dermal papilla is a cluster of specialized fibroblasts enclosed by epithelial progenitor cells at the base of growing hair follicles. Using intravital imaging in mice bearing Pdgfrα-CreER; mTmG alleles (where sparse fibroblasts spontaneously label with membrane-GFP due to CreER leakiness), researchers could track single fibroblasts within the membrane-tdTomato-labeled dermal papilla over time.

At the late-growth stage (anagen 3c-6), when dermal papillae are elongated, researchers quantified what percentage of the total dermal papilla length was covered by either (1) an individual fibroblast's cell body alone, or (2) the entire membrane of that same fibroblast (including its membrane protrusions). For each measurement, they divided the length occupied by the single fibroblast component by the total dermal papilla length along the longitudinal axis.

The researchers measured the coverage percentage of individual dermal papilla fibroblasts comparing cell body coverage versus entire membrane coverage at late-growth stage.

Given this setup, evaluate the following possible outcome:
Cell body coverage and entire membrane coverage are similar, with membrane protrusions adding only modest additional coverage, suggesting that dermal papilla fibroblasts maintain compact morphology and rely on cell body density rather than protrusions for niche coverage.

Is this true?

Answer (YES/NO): NO